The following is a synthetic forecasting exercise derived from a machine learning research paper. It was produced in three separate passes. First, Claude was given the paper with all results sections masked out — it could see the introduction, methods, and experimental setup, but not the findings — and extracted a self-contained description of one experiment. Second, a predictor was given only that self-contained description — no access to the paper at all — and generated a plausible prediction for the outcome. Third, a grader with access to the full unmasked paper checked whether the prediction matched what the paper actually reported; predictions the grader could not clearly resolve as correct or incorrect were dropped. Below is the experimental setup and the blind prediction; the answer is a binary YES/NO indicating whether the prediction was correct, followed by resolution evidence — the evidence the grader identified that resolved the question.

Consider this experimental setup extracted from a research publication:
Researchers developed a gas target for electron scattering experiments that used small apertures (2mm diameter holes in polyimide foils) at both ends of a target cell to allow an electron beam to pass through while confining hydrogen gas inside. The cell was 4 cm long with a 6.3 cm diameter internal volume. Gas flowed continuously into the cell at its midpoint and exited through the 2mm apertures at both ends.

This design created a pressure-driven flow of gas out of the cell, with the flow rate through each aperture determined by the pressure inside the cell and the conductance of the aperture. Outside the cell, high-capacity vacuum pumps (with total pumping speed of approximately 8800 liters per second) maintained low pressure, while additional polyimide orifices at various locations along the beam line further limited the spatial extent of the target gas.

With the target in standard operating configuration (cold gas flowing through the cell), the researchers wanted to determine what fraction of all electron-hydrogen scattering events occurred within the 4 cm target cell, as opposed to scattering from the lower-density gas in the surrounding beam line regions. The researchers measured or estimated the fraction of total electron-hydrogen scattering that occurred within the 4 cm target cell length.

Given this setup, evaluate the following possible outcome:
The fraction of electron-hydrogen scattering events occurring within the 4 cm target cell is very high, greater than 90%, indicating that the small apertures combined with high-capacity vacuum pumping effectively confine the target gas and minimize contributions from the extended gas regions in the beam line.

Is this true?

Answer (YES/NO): YES